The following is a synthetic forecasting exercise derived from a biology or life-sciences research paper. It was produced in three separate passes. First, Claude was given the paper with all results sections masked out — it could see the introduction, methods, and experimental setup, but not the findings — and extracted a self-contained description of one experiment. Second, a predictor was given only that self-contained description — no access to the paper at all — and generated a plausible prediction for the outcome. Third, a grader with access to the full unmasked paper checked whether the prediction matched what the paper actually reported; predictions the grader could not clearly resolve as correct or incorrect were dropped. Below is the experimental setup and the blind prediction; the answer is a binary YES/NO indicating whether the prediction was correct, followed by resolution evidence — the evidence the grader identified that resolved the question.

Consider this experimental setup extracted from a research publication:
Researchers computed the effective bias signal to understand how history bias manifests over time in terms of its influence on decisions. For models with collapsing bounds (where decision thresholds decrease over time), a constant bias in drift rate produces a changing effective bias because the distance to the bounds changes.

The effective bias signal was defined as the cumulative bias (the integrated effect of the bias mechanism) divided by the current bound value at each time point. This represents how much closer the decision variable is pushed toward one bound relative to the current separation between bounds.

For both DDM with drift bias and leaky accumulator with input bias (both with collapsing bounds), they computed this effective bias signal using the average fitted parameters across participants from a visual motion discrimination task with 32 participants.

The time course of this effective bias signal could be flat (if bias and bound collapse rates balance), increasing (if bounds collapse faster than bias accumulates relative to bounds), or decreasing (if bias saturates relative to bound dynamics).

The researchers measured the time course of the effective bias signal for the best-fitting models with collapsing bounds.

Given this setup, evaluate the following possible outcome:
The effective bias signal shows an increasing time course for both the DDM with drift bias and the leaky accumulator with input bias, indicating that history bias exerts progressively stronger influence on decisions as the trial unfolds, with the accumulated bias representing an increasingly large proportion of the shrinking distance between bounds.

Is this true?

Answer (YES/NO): YES